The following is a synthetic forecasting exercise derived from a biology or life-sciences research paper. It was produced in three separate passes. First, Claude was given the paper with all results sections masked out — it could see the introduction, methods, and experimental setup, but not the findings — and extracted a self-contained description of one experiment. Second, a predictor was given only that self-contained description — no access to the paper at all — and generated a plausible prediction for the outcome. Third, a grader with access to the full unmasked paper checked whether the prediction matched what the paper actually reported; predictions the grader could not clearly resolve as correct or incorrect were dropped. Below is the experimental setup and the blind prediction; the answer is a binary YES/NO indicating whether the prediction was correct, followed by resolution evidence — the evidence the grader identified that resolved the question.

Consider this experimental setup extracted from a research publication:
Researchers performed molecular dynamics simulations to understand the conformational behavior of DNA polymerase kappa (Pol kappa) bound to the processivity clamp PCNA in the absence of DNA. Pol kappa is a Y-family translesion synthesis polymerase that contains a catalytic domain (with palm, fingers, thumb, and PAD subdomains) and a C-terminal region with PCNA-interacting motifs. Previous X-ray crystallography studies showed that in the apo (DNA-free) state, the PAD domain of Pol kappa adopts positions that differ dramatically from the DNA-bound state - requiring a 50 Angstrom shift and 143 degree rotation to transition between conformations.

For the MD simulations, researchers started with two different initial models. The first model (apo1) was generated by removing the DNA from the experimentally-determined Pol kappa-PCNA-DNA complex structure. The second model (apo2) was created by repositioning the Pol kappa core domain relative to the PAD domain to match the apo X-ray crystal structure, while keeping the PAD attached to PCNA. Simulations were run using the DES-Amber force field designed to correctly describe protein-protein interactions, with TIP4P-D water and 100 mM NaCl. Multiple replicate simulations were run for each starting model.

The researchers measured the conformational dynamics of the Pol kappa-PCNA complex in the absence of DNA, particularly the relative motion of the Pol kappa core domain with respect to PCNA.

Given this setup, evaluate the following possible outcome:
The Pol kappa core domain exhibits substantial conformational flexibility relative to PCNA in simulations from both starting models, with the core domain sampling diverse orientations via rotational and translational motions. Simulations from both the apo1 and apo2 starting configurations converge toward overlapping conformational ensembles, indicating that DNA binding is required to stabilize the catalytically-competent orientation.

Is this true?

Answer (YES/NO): NO